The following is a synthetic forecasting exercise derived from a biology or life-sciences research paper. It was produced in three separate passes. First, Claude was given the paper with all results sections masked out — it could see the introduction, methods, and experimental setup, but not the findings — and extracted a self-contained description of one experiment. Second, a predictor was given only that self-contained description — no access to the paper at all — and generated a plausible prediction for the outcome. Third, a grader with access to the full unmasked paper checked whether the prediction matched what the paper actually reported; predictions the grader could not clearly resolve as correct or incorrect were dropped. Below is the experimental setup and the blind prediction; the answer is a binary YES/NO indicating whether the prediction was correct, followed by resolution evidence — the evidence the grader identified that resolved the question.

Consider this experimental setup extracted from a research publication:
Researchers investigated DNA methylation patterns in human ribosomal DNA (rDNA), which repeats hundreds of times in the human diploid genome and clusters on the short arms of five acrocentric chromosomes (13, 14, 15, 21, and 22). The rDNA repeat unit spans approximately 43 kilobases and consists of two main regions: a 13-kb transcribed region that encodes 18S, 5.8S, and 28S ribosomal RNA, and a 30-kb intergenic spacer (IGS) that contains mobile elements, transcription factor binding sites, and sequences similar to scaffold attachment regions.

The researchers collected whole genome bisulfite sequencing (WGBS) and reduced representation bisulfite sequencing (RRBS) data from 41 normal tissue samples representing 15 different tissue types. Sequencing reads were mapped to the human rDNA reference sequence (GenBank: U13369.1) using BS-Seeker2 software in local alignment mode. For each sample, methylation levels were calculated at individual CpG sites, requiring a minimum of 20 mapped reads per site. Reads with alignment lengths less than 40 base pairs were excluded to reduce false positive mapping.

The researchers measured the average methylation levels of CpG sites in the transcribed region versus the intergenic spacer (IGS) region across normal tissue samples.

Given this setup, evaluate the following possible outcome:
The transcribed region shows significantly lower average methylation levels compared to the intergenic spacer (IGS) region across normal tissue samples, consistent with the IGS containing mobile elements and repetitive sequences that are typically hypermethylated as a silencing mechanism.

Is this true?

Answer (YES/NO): YES